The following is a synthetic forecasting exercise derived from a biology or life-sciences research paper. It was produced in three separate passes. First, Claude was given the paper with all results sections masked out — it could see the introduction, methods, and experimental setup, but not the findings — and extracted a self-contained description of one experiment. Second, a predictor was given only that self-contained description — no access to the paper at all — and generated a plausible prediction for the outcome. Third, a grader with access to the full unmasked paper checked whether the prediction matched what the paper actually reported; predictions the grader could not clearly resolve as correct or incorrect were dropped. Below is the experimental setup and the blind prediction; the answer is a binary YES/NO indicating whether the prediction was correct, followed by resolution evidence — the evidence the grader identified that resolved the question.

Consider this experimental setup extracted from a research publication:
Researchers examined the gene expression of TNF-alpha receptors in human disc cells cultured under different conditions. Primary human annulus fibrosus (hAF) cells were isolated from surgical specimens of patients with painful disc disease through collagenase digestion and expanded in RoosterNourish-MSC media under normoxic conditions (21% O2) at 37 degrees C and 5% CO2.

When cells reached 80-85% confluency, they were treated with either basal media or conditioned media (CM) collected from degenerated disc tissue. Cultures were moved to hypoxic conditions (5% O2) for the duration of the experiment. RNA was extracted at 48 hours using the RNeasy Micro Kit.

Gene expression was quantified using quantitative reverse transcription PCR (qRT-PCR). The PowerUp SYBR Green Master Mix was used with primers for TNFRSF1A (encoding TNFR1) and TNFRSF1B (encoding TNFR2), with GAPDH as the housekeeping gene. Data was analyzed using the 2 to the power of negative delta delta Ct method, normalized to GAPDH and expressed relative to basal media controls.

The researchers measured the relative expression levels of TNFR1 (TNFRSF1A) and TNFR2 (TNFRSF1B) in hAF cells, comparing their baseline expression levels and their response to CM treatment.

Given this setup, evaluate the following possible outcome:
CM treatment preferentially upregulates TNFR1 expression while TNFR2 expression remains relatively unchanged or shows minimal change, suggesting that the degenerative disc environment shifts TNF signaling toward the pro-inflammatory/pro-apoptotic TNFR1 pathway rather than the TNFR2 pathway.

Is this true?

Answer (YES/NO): NO